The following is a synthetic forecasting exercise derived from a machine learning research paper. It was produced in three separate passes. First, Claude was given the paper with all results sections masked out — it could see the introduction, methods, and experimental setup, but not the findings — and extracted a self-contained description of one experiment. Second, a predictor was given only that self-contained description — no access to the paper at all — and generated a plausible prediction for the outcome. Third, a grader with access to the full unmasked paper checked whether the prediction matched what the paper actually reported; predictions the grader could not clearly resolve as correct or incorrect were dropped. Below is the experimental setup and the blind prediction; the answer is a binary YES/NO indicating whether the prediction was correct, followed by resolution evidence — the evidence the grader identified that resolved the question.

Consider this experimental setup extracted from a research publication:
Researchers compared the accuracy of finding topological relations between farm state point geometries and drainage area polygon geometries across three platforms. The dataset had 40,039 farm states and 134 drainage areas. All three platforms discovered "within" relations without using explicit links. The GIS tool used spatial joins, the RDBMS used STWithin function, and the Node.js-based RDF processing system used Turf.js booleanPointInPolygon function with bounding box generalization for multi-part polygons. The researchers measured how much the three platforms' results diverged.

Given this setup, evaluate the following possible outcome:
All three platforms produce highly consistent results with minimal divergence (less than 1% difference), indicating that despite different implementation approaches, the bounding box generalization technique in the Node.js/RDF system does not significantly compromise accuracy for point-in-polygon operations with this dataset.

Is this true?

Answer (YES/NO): NO